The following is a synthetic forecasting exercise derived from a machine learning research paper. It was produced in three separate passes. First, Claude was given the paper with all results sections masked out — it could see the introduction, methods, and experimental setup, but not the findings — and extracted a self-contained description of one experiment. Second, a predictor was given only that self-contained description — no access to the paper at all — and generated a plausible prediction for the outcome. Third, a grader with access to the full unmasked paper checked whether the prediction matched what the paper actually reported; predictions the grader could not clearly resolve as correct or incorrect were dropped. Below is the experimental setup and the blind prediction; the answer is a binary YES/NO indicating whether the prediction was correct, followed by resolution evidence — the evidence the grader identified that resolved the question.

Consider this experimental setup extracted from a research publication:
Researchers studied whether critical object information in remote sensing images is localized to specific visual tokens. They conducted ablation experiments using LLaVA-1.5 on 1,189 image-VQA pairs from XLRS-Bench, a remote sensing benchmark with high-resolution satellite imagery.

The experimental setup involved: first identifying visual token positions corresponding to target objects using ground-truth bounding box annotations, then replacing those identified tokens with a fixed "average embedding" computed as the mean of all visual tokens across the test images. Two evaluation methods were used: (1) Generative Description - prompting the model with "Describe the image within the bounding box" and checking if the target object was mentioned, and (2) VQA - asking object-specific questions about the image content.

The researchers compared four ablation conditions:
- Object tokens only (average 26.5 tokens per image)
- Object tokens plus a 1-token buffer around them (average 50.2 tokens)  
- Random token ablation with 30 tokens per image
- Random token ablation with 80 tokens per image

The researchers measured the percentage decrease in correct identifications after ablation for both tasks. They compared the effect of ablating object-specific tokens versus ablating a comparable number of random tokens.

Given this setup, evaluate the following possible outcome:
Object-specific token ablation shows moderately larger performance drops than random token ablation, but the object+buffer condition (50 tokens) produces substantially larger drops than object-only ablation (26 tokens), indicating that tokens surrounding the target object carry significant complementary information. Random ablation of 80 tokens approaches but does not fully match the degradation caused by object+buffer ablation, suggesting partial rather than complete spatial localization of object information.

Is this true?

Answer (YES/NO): NO